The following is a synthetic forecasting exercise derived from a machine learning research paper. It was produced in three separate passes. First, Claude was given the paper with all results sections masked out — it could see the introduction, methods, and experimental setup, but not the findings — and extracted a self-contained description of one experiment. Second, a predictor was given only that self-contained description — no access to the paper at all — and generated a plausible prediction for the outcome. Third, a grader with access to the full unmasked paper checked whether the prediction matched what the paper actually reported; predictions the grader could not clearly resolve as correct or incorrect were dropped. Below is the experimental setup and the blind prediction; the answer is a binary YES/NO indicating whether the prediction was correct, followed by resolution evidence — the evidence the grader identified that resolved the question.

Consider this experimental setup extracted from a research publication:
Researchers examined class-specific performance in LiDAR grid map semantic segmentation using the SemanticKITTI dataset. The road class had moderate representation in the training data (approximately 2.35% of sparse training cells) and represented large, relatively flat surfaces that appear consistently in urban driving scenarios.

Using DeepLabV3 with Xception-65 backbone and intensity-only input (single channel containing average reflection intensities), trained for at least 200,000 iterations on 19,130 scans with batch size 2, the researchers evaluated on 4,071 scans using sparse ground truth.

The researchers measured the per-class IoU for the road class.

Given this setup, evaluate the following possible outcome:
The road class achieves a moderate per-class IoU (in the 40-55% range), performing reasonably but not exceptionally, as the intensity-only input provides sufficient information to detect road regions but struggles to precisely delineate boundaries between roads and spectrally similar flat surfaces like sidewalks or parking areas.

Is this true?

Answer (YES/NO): NO